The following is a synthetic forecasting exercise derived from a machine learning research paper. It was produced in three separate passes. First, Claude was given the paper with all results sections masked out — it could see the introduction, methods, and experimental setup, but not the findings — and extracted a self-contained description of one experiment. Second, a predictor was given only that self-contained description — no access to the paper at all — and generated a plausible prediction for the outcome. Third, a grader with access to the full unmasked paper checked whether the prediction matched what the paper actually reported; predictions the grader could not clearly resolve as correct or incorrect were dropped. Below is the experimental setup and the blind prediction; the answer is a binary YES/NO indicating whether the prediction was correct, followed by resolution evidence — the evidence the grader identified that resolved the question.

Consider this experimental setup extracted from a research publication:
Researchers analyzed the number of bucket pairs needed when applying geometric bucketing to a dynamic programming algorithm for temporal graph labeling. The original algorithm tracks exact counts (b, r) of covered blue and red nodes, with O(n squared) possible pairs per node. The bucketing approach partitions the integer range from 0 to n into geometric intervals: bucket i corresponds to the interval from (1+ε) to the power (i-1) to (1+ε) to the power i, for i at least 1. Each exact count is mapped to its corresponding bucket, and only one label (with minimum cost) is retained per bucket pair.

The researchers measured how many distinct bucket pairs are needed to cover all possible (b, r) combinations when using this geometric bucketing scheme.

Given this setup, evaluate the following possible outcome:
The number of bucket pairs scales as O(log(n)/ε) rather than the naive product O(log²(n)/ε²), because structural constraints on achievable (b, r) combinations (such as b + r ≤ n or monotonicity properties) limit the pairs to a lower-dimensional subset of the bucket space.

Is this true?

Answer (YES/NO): NO